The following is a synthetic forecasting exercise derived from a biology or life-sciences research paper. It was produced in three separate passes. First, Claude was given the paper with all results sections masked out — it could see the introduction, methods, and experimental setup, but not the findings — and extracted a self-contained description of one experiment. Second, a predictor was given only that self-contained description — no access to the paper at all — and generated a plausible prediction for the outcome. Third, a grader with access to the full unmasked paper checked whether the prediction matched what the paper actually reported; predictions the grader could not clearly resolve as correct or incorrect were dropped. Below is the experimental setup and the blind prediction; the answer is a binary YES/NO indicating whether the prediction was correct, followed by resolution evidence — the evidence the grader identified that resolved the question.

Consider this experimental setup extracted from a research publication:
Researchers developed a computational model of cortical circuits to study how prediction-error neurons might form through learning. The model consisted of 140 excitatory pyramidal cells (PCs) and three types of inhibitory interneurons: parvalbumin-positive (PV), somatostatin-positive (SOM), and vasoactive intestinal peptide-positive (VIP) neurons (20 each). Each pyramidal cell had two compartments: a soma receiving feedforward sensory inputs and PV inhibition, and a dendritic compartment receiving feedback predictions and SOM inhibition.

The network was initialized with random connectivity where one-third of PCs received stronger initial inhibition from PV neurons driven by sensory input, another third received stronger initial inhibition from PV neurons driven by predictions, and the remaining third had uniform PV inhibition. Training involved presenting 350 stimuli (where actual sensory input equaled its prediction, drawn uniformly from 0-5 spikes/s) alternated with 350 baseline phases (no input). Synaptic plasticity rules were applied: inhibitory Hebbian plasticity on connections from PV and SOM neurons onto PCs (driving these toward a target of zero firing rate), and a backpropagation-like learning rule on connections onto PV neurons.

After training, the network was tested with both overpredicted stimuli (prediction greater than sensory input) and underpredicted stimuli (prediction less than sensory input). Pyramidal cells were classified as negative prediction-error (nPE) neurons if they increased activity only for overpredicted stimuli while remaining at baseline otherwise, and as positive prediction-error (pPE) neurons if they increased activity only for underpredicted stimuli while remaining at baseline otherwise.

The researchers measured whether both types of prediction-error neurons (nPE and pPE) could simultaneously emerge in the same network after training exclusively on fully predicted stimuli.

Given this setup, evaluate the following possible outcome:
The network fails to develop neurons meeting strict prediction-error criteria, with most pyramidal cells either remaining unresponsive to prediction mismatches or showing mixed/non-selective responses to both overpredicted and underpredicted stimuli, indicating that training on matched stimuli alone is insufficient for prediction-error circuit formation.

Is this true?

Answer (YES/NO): NO